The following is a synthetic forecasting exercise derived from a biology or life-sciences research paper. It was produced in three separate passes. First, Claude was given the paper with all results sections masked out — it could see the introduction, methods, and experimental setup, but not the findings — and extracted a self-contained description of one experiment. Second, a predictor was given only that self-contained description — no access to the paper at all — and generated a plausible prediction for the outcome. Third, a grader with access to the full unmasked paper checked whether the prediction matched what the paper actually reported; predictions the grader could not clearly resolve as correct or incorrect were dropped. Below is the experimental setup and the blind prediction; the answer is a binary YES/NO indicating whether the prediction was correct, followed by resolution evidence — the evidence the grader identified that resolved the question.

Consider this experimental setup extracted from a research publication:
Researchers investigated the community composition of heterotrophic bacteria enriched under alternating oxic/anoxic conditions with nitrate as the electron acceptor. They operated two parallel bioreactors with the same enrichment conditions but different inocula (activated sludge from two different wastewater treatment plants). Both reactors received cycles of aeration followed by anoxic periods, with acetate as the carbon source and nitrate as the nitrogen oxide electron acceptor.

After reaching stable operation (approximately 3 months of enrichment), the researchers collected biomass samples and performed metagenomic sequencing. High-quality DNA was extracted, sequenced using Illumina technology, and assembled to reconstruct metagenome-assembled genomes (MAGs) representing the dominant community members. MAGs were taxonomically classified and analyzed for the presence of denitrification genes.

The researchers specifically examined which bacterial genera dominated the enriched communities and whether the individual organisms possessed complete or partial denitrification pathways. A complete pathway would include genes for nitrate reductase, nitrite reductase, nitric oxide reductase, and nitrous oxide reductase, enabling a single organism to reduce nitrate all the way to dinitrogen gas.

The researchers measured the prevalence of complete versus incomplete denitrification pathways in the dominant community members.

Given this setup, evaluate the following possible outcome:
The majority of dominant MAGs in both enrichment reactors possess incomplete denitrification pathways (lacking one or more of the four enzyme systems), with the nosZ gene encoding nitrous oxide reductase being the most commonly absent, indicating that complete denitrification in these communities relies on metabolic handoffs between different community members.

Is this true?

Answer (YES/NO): NO